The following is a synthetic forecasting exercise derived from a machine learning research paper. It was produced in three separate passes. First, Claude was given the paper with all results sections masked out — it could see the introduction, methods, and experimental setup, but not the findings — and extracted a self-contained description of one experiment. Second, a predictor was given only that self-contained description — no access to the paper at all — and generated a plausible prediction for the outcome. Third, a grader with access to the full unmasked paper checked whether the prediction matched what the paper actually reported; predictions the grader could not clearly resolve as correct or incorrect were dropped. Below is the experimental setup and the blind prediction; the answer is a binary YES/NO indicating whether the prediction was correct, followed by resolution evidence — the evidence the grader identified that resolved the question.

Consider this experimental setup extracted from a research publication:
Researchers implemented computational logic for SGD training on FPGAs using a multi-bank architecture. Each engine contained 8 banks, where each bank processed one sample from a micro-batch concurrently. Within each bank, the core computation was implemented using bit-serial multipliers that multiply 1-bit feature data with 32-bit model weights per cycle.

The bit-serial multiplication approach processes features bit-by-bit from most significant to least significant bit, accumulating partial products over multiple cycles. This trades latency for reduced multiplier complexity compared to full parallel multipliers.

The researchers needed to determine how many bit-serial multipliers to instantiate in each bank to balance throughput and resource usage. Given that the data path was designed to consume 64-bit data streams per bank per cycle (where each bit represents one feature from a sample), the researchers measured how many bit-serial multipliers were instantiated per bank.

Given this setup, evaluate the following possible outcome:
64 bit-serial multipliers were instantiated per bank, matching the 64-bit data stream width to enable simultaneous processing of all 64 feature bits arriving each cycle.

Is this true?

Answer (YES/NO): YES